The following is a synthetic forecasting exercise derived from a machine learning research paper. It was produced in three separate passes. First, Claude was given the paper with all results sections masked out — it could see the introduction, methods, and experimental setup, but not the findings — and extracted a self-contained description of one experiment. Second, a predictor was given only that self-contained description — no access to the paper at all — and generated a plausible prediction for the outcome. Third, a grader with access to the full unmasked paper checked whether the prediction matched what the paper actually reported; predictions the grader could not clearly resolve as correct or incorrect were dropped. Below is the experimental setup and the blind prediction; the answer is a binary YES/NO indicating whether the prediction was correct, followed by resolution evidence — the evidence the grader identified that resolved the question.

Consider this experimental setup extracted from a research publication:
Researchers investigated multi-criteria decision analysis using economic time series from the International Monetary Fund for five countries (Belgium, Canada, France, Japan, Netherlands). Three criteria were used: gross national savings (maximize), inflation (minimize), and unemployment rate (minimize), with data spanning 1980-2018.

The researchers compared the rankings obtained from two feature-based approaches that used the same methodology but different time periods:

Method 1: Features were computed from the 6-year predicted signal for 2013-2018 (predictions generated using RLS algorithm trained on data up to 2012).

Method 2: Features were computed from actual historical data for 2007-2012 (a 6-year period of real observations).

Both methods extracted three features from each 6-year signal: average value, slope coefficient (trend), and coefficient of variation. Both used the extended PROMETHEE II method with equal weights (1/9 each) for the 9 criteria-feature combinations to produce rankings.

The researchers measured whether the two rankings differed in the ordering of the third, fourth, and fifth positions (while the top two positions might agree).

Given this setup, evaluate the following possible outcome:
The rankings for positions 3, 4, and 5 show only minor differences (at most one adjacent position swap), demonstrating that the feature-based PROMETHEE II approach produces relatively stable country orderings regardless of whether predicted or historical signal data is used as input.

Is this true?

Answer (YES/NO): YES